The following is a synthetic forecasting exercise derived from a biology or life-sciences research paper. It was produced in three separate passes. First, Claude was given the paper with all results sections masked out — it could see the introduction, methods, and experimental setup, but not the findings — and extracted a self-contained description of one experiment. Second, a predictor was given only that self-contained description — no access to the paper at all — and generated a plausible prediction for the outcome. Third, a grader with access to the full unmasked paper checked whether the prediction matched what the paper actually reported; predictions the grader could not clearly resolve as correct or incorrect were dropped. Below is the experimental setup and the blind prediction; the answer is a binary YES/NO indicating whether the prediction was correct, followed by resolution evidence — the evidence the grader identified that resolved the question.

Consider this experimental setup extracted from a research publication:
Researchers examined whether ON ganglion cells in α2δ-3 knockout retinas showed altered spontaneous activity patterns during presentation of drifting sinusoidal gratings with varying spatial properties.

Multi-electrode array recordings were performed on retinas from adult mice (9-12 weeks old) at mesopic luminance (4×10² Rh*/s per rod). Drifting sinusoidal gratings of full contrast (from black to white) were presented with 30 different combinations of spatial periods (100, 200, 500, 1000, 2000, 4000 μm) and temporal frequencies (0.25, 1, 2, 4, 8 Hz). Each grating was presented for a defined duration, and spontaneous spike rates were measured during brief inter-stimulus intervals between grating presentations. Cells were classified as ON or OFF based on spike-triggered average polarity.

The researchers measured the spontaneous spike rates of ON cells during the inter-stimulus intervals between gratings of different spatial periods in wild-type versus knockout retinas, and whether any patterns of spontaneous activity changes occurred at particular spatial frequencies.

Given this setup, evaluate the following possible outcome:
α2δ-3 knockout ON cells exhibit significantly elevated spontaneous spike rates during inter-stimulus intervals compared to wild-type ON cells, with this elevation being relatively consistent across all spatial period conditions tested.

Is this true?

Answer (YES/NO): NO